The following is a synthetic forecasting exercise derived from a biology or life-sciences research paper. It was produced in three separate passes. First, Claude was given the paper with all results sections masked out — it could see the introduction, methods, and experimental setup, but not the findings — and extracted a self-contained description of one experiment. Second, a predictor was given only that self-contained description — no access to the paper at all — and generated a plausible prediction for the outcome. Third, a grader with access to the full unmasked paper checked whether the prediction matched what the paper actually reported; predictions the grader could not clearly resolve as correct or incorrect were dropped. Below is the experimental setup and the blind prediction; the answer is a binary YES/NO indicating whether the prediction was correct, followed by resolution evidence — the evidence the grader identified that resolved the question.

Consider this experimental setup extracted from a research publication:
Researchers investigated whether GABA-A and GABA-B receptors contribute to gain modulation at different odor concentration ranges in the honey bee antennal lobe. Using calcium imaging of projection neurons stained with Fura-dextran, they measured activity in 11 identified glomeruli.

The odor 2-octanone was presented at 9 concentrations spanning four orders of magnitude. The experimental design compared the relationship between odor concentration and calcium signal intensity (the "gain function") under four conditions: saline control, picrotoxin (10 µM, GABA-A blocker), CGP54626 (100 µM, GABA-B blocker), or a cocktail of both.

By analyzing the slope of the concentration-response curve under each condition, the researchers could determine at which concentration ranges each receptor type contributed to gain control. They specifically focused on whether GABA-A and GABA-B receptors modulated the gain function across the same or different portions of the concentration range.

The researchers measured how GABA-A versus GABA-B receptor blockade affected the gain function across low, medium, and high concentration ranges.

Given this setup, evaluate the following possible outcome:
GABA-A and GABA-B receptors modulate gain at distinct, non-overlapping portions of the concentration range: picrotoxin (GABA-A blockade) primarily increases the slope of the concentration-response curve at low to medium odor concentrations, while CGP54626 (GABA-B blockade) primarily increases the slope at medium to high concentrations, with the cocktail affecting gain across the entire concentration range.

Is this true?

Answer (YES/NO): NO